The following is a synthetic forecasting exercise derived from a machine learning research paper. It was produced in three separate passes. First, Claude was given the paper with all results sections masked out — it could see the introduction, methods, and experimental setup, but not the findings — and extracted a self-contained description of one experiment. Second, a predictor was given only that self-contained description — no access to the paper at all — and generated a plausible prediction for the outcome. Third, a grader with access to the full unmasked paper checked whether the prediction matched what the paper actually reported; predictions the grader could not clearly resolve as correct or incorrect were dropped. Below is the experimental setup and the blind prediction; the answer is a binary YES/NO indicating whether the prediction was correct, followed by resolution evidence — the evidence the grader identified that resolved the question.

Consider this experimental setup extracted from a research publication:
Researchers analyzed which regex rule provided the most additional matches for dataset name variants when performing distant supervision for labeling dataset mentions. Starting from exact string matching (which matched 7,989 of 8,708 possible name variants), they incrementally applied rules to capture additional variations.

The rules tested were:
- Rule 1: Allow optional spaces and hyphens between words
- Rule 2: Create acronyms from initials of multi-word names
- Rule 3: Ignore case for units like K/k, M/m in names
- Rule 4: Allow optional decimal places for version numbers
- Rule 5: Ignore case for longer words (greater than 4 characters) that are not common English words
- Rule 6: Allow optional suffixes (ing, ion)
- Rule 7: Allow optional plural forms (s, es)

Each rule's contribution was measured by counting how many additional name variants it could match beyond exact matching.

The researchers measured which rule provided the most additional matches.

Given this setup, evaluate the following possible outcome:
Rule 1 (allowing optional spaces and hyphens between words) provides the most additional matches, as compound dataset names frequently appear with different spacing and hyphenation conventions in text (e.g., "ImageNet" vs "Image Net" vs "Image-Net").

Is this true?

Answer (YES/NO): NO